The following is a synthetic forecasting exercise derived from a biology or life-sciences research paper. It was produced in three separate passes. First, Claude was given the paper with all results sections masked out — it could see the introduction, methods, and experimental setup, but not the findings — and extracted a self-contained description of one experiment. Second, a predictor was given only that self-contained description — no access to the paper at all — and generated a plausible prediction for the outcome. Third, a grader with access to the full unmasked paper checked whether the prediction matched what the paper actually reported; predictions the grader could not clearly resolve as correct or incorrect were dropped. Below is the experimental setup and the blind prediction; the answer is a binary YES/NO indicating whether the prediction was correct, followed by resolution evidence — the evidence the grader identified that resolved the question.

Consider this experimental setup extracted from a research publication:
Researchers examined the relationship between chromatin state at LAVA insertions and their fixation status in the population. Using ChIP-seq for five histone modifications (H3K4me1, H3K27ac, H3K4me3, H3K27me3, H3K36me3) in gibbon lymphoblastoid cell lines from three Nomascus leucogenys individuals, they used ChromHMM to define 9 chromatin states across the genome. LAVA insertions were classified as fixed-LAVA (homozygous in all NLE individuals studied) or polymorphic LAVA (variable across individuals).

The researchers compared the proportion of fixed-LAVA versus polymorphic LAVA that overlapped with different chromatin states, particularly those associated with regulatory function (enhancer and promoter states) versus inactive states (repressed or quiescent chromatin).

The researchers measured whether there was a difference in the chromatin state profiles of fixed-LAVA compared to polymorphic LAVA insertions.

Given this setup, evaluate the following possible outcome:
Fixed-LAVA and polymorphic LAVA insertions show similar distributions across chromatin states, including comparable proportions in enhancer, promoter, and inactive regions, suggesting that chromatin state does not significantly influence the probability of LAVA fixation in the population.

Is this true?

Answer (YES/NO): YES